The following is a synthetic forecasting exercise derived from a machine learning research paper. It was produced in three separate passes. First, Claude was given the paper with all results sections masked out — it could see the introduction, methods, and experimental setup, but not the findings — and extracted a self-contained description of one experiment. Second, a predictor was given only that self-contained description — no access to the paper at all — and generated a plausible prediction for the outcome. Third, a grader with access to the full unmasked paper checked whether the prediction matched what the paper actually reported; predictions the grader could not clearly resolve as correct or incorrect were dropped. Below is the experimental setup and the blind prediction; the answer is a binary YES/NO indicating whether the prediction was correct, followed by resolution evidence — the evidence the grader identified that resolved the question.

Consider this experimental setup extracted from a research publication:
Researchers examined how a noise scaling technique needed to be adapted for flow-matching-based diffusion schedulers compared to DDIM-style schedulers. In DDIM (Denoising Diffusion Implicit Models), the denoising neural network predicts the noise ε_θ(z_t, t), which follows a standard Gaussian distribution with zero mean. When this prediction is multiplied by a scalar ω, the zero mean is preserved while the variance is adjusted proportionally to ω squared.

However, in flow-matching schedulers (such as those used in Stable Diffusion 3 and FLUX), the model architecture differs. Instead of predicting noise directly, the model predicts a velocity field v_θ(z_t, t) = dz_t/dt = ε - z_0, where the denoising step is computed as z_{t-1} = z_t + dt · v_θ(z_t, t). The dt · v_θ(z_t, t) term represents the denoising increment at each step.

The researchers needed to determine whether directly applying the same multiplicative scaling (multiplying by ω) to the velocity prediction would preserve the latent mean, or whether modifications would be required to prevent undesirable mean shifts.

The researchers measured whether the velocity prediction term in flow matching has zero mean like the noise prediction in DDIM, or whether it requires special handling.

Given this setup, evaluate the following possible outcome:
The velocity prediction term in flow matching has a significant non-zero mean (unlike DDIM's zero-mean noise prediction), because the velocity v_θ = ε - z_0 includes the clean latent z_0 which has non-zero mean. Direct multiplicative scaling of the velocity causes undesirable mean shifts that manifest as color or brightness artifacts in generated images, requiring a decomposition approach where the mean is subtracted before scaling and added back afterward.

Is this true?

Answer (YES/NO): YES